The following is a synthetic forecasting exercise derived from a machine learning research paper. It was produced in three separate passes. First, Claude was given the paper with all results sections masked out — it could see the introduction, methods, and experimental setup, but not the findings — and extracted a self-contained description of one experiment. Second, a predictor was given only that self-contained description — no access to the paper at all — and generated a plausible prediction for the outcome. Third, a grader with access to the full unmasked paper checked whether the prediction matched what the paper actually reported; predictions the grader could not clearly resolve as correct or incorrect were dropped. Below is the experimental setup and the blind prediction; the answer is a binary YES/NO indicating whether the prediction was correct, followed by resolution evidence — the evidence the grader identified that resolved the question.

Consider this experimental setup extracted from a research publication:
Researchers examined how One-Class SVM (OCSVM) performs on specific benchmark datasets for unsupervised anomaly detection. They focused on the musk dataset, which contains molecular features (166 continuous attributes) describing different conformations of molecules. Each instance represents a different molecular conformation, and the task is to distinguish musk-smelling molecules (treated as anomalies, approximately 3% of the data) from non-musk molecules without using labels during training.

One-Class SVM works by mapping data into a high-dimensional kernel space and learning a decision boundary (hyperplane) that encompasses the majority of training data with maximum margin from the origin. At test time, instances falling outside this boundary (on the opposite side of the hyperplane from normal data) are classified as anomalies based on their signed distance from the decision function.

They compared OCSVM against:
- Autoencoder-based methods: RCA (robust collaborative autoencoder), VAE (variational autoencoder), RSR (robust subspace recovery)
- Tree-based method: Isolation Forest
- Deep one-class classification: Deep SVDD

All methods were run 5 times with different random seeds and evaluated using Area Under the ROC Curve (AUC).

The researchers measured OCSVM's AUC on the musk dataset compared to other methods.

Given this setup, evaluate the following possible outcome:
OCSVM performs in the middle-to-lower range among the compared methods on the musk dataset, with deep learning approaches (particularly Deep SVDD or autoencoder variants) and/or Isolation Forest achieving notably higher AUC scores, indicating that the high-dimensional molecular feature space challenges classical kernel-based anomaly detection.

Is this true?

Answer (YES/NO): NO